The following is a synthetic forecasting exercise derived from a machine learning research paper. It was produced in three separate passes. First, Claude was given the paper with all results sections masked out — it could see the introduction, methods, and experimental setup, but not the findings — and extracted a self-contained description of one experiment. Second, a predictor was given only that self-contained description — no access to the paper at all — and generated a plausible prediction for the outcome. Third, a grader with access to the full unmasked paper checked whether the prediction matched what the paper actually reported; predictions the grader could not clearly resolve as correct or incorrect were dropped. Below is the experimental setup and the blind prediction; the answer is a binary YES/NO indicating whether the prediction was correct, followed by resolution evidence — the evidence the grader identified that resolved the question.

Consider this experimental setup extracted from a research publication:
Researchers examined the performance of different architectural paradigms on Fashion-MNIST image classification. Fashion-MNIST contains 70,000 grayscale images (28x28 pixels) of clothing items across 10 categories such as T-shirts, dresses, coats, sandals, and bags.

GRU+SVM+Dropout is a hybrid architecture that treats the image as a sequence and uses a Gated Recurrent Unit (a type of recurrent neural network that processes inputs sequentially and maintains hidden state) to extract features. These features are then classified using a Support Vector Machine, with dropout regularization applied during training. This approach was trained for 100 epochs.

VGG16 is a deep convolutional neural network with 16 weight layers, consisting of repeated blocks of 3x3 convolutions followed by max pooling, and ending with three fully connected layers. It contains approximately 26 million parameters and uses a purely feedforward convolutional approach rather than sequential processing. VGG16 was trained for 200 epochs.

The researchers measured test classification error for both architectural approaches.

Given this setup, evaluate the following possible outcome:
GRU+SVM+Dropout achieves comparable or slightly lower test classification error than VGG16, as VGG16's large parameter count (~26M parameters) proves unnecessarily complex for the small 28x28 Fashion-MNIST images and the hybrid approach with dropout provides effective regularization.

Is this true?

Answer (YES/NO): NO